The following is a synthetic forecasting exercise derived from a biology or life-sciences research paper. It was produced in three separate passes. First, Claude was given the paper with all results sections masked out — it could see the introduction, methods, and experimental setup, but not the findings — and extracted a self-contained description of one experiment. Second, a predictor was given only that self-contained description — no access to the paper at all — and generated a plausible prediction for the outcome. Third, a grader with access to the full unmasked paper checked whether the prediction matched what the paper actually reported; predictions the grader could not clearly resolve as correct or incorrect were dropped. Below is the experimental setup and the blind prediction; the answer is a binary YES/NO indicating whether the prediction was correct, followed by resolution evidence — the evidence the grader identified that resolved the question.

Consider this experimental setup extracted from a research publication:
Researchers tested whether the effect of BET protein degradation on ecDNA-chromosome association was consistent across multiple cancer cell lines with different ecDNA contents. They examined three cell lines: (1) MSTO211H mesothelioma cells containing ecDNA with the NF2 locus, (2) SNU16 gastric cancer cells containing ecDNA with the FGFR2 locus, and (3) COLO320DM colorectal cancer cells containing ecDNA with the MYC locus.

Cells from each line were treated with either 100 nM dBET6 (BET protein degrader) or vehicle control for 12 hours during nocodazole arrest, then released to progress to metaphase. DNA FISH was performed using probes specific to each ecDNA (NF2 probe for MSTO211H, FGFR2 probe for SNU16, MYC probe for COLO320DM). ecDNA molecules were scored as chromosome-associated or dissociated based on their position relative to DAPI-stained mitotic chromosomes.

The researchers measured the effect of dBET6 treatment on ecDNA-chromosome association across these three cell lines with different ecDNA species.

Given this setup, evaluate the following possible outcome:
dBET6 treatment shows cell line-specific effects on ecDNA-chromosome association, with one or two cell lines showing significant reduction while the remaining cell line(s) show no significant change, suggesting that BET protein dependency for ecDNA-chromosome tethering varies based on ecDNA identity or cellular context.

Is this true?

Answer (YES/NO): YES